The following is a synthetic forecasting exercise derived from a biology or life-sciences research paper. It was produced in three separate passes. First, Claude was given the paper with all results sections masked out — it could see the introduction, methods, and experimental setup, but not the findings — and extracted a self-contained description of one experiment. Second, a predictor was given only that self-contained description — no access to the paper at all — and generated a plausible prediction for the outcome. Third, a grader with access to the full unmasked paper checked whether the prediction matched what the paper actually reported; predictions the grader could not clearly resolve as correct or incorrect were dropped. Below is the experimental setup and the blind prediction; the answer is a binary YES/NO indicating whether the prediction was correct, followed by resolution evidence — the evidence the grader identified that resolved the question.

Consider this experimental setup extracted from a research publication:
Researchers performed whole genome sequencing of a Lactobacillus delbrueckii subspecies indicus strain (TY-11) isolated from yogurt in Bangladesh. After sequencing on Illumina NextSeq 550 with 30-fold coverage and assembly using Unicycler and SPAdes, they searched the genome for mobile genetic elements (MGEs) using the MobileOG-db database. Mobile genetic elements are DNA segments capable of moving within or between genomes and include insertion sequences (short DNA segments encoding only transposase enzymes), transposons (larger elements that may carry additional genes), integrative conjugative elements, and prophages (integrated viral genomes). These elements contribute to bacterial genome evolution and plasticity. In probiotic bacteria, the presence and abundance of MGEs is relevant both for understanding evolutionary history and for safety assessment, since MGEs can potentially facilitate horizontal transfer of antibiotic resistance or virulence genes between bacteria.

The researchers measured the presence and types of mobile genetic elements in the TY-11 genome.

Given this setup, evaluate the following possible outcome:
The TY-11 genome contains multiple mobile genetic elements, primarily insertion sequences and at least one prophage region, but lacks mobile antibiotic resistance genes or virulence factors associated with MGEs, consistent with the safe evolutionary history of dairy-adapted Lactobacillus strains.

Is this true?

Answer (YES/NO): NO